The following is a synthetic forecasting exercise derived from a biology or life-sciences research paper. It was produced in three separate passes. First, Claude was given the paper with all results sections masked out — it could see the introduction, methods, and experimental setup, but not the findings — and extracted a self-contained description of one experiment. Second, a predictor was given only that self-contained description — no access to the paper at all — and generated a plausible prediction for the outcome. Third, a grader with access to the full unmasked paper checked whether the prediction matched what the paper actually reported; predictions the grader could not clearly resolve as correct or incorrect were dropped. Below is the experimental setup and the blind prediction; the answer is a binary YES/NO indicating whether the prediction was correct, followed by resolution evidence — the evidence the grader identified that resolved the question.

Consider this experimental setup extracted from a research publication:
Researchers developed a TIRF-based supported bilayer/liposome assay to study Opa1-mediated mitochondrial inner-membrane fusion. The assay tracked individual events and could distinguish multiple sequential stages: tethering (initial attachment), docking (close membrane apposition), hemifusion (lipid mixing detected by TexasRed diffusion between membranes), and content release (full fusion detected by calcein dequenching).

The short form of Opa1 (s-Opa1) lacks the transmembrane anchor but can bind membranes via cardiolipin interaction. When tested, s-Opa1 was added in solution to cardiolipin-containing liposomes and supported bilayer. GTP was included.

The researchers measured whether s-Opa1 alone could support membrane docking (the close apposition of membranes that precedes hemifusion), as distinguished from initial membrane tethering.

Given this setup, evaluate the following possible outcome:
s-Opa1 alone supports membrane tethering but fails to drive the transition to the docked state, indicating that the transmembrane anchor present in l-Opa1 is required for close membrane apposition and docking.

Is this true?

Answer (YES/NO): YES